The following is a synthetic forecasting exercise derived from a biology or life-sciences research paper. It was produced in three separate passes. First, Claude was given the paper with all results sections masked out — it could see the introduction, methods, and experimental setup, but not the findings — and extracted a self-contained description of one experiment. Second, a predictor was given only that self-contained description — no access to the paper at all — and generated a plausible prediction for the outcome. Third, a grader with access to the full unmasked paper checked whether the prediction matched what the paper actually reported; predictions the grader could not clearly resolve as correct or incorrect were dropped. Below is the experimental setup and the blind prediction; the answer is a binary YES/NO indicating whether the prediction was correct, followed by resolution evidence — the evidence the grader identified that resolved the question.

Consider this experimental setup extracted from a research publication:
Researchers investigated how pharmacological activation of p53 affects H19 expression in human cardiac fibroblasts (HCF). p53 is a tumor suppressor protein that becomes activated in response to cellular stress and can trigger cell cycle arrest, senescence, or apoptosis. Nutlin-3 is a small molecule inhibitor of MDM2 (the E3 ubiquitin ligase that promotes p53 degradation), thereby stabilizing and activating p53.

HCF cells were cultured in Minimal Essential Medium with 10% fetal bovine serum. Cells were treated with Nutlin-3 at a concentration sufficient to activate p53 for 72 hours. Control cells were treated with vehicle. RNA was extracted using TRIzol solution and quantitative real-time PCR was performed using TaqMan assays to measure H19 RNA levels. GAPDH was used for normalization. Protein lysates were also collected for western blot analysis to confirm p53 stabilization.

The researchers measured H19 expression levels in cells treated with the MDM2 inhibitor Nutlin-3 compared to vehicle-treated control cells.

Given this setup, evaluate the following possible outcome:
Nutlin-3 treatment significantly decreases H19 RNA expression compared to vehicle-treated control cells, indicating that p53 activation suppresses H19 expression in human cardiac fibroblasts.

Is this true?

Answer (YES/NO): YES